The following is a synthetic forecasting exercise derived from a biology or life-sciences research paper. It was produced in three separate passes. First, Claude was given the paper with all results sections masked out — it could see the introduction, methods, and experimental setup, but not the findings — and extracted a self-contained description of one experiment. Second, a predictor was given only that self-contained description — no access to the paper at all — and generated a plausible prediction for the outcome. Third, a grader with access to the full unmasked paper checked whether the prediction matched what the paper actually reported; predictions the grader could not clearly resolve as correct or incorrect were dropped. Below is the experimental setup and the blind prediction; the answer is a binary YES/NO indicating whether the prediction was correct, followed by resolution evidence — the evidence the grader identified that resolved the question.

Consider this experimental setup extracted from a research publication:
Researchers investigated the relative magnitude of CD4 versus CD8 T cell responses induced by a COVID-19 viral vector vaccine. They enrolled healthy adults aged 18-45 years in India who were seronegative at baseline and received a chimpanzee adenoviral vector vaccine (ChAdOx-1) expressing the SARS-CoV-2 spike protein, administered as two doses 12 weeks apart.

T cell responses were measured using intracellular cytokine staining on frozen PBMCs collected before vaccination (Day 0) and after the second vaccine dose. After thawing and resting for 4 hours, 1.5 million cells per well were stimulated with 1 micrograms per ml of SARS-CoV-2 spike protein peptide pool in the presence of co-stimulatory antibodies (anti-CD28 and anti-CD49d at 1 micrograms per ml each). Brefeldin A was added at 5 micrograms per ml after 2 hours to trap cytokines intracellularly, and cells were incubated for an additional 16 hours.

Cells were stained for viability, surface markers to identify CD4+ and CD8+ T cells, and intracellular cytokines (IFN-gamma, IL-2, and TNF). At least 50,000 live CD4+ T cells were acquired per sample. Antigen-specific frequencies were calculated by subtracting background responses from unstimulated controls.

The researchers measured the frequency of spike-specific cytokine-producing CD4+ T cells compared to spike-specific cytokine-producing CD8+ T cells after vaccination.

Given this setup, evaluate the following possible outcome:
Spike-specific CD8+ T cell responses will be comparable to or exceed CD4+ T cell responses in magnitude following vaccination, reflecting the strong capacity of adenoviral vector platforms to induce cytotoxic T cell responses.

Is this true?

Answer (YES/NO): NO